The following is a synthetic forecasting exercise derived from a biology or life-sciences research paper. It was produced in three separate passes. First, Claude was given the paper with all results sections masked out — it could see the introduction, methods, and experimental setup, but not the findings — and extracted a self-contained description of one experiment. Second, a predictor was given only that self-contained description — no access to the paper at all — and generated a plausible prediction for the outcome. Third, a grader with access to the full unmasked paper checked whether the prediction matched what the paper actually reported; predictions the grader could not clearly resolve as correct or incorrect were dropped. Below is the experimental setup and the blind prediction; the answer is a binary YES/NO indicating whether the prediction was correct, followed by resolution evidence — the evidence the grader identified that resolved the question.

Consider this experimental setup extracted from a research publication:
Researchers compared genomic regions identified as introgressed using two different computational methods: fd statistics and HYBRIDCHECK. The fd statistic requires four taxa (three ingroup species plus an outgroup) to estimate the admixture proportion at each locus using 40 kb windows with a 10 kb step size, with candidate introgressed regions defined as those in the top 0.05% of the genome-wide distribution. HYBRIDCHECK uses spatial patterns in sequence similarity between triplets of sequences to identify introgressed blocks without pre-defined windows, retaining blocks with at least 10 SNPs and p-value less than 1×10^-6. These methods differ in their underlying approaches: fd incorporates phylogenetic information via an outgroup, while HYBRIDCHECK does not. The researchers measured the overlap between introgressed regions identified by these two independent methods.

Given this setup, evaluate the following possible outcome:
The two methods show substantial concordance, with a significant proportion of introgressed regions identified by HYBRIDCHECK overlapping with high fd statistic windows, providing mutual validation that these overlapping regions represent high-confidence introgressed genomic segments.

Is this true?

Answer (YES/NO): NO